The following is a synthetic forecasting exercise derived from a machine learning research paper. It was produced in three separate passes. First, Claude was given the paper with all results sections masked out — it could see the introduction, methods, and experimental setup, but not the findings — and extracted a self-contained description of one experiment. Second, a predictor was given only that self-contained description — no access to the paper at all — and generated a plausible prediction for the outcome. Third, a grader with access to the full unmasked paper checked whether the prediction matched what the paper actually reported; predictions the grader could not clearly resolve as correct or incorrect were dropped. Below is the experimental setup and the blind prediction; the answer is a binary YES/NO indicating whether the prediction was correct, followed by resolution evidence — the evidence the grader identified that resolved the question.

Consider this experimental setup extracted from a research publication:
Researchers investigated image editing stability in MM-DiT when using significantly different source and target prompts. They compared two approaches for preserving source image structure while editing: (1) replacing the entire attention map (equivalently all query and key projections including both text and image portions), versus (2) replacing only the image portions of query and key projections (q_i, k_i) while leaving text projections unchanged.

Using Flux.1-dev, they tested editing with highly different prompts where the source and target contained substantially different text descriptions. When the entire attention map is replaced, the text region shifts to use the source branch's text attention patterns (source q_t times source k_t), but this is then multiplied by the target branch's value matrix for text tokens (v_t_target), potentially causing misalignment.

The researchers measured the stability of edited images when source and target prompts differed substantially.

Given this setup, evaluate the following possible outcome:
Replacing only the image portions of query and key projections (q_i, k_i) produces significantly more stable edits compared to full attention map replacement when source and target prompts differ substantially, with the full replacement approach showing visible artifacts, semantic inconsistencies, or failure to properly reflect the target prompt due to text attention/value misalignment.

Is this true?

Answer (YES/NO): YES